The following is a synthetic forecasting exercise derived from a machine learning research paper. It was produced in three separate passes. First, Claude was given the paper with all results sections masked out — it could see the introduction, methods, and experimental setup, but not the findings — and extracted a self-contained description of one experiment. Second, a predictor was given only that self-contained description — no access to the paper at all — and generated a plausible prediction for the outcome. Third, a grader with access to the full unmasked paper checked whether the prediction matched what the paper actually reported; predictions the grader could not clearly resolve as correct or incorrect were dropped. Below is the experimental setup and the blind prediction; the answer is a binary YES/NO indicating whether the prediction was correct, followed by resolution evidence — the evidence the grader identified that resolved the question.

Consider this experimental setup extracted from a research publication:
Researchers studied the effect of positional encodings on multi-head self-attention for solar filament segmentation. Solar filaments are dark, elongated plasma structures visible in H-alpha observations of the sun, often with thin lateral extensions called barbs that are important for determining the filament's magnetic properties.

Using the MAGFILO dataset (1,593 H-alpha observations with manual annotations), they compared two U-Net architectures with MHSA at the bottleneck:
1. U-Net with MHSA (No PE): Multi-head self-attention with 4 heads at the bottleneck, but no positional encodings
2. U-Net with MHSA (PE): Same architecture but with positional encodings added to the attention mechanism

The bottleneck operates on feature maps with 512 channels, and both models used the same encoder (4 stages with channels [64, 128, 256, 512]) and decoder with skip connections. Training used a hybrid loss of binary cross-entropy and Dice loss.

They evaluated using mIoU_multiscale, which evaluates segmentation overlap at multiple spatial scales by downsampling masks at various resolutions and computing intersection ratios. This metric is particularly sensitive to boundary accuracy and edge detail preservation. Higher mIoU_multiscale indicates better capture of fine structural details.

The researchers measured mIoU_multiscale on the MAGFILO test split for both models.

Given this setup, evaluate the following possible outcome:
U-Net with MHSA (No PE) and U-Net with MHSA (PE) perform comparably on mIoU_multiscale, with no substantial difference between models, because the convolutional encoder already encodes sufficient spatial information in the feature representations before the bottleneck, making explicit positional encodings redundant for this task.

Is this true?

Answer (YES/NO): NO